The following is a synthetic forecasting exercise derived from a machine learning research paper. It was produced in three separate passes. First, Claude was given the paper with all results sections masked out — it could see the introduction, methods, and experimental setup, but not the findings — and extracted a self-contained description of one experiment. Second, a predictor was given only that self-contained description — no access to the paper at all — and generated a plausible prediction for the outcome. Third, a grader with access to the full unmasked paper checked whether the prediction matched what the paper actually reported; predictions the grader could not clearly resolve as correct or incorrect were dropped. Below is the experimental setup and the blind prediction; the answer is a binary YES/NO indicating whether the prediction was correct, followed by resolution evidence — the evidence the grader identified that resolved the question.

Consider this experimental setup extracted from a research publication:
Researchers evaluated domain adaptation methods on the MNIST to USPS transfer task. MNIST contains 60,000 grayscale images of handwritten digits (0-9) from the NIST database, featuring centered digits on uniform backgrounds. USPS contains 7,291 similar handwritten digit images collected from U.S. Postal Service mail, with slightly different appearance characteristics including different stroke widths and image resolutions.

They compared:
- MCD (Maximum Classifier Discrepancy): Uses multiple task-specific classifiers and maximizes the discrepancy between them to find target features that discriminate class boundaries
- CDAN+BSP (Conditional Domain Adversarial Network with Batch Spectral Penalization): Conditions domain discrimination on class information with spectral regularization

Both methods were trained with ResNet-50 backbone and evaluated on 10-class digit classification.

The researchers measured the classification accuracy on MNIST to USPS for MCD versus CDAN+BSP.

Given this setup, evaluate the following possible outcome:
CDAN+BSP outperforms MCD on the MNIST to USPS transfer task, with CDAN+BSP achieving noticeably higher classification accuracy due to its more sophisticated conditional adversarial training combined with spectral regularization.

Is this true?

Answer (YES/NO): NO